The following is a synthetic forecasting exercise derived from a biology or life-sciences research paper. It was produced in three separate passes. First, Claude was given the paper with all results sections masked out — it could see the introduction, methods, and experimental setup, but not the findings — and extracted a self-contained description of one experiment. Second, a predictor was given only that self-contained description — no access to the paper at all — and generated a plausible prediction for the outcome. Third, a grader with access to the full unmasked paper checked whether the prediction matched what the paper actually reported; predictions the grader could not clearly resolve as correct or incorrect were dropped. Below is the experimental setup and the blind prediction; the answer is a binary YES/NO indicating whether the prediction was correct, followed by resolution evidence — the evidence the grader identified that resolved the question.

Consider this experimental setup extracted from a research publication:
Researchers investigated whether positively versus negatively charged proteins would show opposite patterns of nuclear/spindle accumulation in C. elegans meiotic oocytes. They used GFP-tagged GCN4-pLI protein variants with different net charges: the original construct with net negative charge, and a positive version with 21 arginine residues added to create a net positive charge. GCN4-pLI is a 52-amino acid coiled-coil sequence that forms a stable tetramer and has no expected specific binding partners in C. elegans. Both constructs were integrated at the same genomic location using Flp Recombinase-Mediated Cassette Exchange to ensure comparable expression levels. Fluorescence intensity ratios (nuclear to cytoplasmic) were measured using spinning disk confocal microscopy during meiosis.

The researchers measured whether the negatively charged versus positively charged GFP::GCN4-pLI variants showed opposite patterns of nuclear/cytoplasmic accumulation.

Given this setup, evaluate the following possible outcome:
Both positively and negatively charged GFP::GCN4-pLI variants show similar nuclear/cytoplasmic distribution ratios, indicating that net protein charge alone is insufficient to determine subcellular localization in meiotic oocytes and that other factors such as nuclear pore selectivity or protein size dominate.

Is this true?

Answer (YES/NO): NO